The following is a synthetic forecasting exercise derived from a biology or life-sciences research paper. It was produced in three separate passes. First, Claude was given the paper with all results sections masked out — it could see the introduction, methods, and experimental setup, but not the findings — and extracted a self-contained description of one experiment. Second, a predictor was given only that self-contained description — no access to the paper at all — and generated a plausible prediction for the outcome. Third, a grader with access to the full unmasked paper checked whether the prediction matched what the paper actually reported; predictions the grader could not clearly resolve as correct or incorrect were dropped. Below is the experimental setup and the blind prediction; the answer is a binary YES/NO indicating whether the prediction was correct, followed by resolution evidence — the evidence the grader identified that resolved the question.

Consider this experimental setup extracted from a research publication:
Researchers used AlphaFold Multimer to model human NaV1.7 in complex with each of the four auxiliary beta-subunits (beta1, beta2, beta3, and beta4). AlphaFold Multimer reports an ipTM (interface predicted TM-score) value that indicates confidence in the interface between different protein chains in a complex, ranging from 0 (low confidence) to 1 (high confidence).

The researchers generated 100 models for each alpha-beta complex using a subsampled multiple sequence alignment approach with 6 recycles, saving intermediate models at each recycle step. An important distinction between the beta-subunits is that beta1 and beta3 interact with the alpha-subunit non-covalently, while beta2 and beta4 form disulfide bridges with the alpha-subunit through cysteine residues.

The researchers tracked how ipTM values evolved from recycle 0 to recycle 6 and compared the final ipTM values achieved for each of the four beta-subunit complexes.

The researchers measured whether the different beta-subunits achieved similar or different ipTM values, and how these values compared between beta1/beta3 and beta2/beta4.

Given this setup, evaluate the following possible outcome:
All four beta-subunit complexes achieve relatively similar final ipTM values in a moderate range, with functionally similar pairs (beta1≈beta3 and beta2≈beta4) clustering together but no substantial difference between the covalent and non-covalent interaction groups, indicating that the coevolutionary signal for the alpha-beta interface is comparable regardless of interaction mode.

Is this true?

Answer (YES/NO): NO